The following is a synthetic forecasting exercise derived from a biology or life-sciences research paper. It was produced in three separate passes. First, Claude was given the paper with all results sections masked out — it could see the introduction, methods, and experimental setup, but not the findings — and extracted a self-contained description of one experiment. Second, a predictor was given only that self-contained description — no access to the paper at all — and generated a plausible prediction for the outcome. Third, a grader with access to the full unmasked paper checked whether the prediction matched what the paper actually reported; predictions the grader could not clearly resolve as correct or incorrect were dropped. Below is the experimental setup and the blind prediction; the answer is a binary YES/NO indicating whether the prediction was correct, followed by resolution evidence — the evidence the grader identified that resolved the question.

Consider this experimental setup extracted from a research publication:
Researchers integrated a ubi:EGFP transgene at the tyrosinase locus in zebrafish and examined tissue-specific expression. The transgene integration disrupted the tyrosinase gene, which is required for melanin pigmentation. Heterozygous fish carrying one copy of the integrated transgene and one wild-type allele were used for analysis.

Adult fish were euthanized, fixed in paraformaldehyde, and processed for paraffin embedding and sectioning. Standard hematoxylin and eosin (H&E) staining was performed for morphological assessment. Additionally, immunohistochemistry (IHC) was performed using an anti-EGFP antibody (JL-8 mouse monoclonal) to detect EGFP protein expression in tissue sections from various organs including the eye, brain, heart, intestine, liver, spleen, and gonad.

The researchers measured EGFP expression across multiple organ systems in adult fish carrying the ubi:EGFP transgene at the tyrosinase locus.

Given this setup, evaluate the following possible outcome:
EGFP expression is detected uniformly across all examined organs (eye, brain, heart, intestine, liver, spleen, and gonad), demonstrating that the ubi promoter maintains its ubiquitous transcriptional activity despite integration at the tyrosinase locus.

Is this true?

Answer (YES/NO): NO